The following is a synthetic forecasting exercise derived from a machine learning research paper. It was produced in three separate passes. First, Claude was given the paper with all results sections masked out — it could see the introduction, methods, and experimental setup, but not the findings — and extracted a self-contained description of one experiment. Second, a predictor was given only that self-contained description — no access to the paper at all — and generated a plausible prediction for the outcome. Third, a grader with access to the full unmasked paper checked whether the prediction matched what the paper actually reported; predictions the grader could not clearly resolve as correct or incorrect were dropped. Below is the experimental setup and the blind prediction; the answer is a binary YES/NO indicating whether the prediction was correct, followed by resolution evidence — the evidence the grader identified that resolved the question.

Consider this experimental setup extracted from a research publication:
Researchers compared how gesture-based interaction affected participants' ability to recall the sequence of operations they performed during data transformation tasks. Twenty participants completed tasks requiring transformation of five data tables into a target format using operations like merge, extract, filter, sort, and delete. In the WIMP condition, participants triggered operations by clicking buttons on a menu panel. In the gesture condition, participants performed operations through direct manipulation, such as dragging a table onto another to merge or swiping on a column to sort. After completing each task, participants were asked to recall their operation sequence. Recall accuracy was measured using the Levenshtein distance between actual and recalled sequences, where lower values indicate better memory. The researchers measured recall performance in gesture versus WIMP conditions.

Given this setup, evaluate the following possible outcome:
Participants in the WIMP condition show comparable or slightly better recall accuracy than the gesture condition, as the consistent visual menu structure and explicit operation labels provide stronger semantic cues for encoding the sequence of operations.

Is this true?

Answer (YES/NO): NO